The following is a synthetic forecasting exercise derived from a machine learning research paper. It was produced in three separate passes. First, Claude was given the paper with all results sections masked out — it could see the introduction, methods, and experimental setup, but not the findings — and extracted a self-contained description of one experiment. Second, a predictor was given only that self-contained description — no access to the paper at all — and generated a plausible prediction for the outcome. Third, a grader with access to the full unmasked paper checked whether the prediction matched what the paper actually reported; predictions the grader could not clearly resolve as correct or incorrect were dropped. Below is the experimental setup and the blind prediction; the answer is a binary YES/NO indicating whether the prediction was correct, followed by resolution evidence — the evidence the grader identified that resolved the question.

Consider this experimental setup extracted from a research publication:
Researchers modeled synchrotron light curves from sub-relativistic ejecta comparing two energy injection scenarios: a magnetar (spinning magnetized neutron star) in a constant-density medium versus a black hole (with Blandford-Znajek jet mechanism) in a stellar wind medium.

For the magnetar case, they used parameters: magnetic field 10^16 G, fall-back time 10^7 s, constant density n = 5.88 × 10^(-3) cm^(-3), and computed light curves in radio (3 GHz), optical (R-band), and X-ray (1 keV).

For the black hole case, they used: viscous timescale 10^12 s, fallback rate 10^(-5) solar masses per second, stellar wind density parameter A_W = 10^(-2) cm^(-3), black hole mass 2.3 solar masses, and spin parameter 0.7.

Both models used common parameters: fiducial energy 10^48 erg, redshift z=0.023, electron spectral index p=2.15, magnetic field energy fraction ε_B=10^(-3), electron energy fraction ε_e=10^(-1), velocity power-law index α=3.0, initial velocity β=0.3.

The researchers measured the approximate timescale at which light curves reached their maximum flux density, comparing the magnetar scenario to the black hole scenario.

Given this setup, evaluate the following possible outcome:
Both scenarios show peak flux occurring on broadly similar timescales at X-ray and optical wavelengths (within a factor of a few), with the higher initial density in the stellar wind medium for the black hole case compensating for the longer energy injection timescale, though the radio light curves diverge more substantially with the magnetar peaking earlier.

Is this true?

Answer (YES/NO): NO